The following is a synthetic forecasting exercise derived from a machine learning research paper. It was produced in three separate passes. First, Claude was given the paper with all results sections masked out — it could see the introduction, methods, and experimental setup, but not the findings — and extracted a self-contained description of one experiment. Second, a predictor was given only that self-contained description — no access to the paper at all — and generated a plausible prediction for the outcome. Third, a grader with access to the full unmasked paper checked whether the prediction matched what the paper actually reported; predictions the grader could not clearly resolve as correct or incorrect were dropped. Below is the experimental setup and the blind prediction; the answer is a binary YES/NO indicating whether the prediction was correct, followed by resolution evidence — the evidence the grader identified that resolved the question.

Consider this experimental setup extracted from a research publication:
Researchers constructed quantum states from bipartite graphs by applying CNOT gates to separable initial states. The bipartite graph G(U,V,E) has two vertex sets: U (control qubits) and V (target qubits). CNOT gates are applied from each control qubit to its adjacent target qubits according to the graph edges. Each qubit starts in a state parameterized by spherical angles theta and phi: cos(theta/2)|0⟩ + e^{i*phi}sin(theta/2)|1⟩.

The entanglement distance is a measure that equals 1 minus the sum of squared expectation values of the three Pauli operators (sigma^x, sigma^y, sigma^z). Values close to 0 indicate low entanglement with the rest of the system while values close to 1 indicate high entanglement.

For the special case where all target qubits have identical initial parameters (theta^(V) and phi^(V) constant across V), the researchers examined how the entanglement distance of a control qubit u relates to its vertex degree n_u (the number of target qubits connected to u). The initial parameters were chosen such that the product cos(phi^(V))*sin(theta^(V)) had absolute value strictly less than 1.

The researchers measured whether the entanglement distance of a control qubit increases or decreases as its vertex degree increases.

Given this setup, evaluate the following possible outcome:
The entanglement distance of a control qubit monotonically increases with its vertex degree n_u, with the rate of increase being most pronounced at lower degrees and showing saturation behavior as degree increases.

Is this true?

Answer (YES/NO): YES